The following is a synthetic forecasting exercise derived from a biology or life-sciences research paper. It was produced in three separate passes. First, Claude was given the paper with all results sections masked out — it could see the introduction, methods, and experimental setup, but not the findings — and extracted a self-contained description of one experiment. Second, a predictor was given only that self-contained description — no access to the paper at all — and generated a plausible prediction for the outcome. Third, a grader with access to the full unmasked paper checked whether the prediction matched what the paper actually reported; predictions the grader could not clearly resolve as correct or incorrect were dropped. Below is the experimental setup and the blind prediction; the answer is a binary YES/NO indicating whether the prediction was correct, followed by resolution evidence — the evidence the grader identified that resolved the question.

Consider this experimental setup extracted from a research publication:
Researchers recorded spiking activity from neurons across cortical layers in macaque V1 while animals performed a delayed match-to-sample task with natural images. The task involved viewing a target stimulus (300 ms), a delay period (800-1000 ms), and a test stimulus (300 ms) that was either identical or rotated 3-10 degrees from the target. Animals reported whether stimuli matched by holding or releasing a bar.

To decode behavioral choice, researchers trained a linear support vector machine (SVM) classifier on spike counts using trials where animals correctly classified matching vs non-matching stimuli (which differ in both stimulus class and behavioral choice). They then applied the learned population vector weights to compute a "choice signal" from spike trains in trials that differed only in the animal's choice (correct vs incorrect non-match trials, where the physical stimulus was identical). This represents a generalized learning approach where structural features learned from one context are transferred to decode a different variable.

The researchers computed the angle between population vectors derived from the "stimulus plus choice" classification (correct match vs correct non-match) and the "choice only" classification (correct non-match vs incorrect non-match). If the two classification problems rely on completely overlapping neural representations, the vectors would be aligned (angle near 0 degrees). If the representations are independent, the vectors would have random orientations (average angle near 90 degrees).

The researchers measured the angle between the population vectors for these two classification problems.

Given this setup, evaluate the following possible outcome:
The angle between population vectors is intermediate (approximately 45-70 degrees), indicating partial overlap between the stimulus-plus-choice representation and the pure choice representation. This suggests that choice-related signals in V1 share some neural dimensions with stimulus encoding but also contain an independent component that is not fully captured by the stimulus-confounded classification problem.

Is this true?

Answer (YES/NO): NO